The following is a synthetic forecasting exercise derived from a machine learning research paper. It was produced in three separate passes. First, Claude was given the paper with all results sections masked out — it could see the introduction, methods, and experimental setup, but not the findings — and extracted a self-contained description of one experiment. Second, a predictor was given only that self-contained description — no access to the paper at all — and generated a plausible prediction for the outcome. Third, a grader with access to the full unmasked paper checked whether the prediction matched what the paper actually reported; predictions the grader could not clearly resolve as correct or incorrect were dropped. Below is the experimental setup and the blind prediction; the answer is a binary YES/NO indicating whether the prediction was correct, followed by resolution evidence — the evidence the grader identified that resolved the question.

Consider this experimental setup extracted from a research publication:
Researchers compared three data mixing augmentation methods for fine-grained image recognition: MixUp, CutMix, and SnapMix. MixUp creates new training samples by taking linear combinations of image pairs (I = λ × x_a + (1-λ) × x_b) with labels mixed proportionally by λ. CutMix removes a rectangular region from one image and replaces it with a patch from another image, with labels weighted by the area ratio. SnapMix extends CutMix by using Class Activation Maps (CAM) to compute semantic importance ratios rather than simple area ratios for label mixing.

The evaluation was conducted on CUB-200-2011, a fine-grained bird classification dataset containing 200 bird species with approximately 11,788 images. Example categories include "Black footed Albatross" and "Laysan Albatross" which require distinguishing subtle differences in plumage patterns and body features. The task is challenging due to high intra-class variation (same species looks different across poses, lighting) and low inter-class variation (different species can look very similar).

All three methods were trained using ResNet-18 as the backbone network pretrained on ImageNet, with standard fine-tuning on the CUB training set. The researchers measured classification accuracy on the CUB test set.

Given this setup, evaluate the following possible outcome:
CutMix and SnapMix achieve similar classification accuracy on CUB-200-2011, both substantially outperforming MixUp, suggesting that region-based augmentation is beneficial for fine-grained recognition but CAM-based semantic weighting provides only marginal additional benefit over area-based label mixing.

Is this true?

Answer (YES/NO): NO